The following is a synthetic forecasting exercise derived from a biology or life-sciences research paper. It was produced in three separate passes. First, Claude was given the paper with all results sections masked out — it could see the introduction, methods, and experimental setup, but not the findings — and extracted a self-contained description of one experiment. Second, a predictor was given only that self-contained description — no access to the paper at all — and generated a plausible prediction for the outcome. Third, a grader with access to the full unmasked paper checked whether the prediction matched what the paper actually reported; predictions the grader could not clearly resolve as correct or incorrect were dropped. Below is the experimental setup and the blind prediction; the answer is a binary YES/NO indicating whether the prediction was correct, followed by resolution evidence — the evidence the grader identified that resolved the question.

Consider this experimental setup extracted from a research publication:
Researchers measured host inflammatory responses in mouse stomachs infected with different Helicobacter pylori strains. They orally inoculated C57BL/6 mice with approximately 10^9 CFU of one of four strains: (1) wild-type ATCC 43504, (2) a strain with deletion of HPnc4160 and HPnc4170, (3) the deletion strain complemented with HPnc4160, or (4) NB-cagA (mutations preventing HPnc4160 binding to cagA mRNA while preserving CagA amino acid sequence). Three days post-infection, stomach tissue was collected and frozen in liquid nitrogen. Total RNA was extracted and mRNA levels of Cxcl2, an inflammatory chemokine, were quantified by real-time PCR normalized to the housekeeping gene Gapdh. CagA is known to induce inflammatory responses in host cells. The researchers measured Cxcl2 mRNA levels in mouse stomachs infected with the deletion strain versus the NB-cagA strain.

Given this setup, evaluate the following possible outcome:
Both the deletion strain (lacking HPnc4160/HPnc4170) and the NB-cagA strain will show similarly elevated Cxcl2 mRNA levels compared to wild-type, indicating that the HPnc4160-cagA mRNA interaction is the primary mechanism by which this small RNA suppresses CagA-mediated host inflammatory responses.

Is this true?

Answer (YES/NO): NO